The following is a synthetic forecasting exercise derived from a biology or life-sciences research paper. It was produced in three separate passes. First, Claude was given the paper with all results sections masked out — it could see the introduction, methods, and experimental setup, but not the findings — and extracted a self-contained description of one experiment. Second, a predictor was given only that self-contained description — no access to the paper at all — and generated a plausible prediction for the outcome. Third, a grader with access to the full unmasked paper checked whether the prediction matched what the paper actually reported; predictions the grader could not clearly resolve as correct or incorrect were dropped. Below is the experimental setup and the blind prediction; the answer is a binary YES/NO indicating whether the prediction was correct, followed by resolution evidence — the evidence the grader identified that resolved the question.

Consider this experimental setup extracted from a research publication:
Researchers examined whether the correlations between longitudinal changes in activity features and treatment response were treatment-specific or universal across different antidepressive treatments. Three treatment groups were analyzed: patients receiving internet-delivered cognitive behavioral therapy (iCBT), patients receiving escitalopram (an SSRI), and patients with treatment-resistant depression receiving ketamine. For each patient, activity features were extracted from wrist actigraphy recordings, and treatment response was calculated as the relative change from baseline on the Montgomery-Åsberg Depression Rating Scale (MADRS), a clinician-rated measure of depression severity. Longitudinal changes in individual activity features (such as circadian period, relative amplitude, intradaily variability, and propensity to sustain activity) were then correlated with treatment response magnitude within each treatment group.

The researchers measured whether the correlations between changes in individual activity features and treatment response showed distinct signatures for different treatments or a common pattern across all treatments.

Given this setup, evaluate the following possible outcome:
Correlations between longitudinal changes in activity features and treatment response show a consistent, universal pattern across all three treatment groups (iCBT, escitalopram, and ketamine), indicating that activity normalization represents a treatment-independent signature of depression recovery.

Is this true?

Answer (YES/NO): NO